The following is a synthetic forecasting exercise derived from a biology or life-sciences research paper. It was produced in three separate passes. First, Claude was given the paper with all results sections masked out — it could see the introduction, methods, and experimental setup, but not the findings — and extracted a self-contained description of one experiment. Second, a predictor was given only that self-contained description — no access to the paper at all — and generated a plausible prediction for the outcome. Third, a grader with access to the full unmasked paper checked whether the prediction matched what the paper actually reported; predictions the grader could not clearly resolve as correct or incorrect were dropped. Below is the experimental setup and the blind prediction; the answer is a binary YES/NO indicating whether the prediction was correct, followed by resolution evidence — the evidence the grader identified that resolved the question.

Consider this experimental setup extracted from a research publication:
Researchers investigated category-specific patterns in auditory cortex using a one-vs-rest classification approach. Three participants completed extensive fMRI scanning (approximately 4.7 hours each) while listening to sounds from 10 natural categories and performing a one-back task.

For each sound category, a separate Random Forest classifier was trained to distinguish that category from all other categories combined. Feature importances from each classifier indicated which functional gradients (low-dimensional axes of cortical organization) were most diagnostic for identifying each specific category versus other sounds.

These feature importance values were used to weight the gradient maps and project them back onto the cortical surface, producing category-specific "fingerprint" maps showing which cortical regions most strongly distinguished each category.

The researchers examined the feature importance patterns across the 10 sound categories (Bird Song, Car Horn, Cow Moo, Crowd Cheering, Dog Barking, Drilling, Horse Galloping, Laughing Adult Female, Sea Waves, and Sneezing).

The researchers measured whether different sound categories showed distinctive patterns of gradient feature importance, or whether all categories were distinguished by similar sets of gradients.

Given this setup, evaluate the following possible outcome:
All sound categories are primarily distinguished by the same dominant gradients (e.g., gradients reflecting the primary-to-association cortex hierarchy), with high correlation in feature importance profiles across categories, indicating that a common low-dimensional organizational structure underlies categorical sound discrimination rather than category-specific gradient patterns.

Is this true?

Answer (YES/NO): NO